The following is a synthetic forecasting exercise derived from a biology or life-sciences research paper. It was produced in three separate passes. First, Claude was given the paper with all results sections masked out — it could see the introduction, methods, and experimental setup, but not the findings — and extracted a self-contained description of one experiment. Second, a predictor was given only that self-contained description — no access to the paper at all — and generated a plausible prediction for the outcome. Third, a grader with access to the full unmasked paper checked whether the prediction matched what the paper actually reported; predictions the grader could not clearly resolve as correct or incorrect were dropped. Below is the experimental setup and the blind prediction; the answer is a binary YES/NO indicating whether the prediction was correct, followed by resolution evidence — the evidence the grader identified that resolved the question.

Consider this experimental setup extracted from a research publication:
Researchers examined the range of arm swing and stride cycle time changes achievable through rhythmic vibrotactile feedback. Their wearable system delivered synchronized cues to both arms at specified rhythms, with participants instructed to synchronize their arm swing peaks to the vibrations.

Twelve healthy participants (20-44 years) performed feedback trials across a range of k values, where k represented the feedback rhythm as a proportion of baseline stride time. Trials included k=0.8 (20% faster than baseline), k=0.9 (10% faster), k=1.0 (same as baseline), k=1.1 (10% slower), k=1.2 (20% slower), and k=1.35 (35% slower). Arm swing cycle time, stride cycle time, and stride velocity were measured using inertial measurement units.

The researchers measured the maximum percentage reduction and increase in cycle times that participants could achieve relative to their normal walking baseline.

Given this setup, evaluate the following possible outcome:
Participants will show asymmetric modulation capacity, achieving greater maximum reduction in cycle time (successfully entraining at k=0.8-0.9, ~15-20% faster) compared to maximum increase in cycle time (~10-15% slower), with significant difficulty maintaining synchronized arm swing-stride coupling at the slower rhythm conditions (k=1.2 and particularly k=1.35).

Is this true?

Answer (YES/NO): NO